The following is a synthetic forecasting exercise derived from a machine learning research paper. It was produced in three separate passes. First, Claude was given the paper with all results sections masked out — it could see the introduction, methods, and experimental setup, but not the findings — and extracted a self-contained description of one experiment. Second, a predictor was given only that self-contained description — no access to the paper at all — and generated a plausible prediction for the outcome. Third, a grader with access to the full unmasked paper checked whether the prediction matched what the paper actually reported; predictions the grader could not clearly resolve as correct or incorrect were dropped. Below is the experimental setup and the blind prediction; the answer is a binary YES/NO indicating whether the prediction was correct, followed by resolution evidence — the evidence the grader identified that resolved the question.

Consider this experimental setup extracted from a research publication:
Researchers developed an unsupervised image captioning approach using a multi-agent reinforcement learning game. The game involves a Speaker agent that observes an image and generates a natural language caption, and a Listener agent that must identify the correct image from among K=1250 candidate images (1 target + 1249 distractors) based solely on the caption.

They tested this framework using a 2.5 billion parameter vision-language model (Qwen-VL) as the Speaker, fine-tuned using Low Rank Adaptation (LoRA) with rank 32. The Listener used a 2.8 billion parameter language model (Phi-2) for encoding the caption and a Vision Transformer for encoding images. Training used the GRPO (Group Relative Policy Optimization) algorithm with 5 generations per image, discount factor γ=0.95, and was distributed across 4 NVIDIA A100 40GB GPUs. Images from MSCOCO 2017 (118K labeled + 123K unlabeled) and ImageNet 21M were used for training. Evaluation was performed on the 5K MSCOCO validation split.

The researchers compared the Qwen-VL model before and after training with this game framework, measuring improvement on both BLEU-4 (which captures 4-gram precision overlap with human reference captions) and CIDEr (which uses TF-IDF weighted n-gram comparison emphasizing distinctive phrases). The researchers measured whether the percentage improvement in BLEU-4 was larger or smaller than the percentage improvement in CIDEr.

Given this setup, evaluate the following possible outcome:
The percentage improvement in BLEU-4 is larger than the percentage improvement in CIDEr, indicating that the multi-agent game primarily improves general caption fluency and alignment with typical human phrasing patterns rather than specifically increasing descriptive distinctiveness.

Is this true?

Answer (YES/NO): YES